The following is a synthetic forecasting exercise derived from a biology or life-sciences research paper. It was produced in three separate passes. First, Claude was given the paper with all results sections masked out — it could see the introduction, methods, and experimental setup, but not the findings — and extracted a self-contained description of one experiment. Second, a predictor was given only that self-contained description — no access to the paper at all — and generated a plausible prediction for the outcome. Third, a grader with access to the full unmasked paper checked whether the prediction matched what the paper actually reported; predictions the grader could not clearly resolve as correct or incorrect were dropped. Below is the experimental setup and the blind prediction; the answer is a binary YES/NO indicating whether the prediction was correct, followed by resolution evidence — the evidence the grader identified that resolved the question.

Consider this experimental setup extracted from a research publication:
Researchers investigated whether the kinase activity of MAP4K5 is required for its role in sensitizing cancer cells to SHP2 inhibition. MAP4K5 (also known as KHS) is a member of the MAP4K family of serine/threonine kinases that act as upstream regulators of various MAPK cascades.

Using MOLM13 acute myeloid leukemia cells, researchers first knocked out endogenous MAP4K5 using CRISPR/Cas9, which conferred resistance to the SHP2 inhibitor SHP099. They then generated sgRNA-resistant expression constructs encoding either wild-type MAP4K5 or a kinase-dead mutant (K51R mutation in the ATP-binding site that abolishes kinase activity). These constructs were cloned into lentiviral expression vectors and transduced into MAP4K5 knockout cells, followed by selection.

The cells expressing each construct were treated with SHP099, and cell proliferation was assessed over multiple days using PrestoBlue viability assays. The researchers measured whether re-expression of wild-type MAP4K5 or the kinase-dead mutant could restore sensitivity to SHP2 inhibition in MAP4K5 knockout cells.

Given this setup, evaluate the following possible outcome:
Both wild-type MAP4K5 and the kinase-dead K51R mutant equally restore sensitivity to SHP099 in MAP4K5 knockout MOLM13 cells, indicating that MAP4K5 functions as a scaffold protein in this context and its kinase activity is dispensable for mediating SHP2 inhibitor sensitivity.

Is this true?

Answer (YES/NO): NO